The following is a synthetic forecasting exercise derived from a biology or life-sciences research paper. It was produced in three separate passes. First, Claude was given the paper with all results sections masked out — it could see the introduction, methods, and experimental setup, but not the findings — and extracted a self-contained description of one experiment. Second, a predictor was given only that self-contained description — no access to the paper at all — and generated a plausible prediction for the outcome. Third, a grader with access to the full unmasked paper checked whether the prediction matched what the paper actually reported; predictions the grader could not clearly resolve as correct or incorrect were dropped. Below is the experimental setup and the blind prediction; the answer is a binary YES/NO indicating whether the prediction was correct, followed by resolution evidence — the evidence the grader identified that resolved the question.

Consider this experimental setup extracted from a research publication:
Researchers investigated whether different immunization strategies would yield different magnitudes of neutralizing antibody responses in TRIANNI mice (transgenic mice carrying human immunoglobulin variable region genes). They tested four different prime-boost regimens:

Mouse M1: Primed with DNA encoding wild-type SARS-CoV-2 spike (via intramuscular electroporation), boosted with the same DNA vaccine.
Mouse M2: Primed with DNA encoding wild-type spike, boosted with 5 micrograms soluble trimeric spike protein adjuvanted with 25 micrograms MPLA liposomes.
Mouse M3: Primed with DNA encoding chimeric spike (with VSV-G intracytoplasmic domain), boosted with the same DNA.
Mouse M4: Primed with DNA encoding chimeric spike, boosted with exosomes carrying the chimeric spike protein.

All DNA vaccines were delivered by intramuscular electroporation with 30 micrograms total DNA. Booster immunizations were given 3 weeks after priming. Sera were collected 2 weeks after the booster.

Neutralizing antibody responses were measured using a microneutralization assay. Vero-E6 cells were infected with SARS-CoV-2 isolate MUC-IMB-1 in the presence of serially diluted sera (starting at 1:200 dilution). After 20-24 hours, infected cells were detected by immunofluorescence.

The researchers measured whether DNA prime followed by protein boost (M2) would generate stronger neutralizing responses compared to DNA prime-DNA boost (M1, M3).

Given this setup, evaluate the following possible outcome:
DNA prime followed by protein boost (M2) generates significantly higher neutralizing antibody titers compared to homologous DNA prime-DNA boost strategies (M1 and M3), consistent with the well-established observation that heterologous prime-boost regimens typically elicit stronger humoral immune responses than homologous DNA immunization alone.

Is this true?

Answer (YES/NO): YES